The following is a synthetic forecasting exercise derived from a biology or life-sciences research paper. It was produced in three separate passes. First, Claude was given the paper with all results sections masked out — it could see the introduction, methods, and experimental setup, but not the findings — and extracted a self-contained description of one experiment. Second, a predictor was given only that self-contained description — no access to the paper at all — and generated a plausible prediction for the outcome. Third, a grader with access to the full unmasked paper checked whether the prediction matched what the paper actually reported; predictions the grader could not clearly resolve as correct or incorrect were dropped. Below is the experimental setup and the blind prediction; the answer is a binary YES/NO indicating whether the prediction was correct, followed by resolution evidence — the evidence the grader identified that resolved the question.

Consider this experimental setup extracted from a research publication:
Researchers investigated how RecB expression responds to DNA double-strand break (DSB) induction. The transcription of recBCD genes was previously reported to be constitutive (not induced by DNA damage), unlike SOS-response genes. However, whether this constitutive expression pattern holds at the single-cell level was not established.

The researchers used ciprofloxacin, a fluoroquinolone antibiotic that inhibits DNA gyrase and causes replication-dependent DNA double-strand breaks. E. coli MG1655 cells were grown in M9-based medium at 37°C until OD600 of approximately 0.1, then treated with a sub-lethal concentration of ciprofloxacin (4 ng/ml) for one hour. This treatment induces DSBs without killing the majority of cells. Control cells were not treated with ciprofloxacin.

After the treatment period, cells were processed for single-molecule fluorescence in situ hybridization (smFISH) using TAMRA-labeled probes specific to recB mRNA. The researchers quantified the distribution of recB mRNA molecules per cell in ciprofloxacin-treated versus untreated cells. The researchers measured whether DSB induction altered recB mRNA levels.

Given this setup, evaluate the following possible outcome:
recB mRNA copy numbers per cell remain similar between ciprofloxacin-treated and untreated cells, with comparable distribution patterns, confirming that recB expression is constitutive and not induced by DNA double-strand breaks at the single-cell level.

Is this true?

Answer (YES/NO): NO